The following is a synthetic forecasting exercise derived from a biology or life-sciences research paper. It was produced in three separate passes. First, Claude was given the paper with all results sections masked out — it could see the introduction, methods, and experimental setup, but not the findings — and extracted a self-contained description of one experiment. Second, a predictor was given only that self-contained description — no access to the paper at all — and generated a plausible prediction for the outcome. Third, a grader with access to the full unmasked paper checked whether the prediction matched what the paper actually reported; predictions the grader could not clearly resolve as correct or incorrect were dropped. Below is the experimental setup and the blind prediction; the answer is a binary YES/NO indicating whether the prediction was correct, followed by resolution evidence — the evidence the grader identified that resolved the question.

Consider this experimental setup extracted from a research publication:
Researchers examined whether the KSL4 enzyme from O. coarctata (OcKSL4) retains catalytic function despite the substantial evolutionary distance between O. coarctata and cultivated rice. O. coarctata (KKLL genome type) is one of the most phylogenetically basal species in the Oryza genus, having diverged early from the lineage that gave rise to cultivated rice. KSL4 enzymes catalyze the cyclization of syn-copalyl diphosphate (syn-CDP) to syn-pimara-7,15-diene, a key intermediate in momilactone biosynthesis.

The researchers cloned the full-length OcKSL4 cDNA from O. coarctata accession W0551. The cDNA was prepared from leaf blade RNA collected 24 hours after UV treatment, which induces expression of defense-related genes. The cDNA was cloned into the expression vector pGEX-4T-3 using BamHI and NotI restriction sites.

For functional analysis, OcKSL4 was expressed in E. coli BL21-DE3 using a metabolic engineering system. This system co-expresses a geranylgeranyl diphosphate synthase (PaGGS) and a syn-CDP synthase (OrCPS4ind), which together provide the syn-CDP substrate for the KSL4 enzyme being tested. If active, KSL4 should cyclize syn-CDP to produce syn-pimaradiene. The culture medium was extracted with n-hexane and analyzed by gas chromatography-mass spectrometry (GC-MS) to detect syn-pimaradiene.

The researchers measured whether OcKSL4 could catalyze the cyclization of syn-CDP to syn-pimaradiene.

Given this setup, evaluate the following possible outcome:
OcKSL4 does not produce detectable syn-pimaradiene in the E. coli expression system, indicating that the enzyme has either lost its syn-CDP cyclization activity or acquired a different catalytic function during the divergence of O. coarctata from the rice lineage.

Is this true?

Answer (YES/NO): NO